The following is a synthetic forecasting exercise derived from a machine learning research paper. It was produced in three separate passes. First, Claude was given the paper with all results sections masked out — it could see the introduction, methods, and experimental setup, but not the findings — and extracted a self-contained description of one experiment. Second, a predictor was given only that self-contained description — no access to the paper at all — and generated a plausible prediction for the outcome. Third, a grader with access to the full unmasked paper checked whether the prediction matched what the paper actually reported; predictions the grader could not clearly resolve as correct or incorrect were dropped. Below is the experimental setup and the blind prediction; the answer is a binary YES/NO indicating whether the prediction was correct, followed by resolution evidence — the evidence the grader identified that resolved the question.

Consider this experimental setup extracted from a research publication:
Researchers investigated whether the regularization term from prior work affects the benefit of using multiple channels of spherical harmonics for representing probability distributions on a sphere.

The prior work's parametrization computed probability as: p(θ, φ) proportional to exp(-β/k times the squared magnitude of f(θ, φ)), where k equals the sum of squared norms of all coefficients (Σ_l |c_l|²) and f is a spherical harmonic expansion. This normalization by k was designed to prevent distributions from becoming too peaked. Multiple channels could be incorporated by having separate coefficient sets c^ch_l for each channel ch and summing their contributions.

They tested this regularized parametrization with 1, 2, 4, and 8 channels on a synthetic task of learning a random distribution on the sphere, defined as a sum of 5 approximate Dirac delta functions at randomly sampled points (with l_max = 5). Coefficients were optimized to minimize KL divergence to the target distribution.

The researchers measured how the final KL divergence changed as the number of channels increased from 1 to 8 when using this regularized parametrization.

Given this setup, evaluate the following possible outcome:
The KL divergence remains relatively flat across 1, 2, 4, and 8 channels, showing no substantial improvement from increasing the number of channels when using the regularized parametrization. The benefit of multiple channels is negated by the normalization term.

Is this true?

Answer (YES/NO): YES